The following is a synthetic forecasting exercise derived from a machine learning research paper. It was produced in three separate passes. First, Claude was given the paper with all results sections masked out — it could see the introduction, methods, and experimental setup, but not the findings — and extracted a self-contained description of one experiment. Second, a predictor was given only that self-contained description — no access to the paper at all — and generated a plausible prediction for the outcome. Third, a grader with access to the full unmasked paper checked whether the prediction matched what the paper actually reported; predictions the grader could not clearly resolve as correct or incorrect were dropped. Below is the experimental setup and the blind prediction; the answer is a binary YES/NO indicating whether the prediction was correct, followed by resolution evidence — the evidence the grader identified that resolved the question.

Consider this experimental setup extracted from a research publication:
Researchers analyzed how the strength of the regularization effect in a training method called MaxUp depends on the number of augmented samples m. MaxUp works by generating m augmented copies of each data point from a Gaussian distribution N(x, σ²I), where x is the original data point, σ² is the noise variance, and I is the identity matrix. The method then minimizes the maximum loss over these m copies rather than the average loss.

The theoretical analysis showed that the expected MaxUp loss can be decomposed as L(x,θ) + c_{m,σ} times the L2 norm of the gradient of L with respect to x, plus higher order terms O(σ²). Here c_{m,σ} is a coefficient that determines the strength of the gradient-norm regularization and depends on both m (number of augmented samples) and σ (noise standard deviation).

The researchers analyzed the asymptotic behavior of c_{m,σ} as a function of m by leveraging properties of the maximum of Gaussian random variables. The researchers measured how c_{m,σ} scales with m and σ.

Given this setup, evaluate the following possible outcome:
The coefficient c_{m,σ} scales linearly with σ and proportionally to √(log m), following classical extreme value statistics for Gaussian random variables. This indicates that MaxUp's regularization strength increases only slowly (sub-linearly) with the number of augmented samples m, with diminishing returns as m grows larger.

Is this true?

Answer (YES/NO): YES